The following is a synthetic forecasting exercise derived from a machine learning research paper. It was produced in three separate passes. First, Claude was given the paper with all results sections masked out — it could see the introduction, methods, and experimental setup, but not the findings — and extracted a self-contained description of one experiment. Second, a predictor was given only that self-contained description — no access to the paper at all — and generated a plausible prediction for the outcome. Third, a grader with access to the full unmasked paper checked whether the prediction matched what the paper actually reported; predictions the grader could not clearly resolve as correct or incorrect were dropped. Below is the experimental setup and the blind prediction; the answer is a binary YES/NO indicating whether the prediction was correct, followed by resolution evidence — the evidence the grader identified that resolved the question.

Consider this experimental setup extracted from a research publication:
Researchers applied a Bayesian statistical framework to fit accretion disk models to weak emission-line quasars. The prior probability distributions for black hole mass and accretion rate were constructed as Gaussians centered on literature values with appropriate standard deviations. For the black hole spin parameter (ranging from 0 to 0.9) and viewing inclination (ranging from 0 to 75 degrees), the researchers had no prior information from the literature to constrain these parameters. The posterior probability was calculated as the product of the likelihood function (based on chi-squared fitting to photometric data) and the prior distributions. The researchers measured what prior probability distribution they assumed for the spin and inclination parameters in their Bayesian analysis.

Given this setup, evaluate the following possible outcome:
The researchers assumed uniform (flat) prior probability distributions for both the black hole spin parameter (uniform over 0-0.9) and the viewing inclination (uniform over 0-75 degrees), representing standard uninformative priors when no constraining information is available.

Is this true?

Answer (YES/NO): NO